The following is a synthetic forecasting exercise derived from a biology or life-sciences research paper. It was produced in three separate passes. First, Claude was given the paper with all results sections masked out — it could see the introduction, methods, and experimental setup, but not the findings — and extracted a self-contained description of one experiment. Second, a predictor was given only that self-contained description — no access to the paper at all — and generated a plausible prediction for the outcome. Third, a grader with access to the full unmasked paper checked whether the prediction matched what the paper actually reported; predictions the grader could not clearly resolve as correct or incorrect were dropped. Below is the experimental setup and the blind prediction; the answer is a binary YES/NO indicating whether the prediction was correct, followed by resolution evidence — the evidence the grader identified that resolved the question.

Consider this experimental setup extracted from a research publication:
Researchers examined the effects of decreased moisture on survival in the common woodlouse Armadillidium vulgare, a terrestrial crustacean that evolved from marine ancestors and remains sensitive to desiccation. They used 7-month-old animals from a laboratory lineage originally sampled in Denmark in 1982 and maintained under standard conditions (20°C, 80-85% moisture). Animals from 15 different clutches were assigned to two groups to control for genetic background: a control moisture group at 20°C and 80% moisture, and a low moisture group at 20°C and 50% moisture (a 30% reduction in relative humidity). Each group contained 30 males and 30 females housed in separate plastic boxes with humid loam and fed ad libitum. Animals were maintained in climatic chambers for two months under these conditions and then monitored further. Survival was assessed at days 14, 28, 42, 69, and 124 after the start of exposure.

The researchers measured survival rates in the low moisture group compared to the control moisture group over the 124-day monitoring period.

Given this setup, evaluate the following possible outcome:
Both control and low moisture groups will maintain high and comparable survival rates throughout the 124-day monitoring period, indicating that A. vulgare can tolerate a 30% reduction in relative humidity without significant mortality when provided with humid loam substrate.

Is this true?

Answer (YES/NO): NO